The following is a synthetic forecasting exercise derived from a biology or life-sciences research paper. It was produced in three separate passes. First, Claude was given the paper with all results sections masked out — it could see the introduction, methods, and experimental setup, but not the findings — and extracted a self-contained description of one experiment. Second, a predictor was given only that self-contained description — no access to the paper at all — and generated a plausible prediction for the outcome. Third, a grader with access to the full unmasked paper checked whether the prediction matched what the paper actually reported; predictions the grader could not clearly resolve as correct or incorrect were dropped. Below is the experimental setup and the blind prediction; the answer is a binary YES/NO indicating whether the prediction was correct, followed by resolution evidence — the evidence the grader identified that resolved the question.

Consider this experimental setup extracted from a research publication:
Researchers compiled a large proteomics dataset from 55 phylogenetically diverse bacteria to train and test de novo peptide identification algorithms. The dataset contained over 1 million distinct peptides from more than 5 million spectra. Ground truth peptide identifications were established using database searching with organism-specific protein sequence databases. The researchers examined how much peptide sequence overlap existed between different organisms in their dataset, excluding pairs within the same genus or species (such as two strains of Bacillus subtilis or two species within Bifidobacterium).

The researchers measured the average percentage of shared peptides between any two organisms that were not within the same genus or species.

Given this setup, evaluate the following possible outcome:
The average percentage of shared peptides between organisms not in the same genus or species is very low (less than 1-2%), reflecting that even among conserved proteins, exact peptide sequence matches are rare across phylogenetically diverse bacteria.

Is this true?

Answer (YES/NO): YES